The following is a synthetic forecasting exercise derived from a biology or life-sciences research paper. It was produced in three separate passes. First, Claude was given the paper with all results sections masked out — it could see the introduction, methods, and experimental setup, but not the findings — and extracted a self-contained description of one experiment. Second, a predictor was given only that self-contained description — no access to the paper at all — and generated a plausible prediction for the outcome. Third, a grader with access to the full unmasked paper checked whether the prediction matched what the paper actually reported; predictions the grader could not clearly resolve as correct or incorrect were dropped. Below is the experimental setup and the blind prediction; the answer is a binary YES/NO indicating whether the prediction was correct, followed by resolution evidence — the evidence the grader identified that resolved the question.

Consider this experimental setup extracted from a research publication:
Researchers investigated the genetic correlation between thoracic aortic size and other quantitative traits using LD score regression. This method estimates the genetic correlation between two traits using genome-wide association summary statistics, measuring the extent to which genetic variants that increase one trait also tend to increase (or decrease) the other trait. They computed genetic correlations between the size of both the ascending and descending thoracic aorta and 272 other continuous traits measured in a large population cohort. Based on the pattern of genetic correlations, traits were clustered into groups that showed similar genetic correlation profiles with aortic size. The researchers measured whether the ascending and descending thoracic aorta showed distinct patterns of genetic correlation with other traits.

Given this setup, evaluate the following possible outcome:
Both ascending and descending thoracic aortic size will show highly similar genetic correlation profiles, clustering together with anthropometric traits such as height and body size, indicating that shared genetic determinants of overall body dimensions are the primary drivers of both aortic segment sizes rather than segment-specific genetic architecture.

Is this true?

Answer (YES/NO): NO